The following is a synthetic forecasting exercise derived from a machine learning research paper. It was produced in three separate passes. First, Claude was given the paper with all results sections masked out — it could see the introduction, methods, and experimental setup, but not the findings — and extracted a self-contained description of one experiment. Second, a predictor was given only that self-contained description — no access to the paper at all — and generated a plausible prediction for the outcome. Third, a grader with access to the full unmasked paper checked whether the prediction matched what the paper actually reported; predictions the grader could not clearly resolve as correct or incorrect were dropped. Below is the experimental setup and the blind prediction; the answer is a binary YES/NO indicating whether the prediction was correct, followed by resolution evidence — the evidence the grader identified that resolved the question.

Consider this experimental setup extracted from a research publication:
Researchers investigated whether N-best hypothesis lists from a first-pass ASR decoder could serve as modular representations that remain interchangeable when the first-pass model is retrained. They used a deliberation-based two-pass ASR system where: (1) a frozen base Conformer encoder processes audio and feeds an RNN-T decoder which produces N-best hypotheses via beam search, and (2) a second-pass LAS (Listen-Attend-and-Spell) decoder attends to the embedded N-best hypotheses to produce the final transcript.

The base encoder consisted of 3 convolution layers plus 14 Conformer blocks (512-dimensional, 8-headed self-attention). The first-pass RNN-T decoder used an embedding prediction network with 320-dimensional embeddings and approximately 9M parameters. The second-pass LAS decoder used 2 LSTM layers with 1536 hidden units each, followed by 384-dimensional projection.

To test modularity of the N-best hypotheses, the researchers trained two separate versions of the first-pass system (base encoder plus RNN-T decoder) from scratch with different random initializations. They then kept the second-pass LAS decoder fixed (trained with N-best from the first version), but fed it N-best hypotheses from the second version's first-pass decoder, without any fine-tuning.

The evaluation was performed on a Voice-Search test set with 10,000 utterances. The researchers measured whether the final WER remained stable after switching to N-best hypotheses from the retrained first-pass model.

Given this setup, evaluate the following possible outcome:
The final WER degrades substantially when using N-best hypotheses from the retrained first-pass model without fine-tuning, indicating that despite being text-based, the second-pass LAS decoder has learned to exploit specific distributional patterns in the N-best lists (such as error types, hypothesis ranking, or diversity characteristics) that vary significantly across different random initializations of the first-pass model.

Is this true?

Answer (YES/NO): YES